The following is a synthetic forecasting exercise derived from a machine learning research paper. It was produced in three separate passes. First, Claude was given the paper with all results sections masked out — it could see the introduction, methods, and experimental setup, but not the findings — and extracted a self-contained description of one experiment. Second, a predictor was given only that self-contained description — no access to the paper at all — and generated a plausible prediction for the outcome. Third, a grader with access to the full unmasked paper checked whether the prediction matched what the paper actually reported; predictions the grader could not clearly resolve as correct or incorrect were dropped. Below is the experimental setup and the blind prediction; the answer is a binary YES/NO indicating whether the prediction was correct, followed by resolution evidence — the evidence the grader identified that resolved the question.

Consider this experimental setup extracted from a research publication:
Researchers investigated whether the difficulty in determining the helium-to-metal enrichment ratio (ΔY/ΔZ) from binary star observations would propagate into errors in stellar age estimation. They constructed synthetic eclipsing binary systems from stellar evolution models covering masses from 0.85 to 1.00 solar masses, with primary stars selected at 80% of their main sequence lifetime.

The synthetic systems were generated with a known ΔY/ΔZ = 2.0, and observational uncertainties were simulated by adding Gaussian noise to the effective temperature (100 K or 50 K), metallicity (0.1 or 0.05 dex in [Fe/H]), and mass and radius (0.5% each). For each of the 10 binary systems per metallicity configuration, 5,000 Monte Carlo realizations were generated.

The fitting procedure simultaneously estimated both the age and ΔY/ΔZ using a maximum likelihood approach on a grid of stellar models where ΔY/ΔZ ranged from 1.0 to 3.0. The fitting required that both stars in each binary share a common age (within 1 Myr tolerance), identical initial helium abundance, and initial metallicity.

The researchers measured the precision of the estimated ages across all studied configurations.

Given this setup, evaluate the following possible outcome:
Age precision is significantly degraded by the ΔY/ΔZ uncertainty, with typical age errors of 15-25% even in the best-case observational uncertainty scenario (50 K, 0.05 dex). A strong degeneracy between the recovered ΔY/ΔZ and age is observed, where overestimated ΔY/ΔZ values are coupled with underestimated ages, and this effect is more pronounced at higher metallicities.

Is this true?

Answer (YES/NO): NO